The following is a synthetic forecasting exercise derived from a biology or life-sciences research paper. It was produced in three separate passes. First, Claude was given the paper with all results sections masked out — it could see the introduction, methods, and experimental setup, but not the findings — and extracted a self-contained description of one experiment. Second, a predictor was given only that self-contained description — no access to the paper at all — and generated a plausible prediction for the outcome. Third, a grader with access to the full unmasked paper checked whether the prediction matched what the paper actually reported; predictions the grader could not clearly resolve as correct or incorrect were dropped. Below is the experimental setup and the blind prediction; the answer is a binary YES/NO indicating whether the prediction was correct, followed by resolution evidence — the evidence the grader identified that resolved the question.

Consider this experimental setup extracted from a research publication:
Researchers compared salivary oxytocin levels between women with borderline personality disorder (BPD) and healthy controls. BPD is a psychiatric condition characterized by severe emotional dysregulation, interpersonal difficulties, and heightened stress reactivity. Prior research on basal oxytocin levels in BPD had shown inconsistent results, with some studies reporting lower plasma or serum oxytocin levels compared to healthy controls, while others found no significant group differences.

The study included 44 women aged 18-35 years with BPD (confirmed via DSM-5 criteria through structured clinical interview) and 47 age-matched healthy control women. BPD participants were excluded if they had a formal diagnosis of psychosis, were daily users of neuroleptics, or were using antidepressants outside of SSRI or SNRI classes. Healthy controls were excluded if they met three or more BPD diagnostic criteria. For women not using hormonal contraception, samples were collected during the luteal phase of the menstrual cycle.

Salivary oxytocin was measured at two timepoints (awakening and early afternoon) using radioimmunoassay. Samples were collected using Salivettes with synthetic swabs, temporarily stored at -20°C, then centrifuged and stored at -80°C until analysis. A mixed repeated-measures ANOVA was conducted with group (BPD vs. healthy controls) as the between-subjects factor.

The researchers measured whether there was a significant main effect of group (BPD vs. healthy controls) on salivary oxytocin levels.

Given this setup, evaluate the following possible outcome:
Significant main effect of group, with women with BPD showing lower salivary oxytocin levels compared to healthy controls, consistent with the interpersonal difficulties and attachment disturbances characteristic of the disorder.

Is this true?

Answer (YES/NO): NO